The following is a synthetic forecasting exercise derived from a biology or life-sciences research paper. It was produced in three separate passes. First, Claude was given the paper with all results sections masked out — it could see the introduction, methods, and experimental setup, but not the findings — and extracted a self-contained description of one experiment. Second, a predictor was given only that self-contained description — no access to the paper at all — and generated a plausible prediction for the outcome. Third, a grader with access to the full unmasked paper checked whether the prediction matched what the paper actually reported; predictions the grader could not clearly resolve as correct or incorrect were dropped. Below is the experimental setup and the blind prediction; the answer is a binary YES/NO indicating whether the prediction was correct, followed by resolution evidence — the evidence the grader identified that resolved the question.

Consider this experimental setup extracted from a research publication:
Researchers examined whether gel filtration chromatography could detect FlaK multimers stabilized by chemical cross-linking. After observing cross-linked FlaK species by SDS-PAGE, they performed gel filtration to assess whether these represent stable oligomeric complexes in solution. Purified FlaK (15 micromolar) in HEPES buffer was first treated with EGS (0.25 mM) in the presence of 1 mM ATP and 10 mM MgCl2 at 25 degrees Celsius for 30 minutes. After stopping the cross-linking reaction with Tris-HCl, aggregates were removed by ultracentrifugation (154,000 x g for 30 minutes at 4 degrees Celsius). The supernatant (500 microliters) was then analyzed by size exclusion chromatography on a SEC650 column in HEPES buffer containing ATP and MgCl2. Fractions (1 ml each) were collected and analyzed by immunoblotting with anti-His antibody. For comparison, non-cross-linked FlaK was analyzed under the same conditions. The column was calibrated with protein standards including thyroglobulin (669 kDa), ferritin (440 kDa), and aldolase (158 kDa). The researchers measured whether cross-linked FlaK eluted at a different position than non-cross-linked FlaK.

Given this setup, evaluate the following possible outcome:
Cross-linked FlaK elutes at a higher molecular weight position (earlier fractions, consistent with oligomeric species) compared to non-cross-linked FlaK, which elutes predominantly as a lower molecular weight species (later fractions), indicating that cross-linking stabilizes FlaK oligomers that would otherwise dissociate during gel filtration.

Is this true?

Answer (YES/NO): YES